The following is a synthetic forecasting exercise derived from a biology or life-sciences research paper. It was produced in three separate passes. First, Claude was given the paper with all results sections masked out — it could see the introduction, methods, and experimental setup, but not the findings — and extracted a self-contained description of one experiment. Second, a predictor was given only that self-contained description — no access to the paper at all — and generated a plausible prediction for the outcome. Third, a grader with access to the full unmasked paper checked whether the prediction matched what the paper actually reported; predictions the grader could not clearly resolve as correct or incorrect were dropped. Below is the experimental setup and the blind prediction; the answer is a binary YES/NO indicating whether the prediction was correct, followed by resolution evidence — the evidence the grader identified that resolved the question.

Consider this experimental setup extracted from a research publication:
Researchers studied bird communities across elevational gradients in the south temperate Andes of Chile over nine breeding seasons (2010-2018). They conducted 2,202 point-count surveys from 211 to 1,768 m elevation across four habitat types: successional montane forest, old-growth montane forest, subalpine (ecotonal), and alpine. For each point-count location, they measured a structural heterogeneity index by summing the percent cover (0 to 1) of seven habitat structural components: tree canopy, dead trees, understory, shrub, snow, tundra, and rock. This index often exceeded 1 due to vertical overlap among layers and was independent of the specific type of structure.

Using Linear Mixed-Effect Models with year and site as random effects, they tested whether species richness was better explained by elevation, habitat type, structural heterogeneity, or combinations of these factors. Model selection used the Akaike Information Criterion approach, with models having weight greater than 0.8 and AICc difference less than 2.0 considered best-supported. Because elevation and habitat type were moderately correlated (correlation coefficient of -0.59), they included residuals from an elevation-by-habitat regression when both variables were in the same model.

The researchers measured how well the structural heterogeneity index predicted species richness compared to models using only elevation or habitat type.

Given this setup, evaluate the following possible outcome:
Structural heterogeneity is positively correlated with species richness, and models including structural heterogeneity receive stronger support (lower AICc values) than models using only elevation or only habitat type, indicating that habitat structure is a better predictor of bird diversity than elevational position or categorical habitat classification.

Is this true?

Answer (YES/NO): NO